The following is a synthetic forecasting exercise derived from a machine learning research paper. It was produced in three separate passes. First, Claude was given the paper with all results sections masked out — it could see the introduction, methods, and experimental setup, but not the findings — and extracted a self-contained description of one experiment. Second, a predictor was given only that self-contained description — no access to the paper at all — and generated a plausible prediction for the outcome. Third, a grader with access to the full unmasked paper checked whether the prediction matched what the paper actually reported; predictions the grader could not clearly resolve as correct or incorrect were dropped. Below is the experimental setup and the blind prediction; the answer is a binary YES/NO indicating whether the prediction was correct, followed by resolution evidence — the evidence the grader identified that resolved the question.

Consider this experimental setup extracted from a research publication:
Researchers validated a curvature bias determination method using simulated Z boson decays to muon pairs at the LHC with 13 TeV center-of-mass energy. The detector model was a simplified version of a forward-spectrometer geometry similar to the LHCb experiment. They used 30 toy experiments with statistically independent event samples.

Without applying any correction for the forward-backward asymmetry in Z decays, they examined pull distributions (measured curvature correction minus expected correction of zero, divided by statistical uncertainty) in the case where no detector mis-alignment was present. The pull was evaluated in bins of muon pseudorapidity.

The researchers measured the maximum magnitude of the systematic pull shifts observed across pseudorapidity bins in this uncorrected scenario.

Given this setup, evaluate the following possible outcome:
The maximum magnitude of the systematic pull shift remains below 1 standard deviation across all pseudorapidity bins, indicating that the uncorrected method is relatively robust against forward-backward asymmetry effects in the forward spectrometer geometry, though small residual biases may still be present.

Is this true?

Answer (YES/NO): NO